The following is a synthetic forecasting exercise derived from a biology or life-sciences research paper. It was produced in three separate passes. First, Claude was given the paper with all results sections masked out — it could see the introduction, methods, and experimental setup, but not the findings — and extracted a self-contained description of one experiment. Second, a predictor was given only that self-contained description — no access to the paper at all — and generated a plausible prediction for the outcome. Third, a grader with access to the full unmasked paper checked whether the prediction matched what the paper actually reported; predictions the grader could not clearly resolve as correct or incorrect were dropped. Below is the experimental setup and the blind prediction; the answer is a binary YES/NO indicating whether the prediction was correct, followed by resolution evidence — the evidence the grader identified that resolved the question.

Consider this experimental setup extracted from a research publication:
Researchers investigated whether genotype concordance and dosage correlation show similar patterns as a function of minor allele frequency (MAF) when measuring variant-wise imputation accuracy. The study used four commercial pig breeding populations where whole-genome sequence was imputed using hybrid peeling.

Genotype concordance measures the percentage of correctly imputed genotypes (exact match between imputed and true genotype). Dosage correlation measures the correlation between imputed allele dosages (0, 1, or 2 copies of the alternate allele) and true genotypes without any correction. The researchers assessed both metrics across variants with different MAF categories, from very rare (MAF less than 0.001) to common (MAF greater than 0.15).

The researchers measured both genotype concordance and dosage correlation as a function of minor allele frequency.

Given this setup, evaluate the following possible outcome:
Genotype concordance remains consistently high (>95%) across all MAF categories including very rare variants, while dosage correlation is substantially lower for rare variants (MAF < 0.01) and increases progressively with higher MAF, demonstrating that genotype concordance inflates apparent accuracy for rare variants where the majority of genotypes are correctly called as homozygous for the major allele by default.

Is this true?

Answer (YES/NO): NO